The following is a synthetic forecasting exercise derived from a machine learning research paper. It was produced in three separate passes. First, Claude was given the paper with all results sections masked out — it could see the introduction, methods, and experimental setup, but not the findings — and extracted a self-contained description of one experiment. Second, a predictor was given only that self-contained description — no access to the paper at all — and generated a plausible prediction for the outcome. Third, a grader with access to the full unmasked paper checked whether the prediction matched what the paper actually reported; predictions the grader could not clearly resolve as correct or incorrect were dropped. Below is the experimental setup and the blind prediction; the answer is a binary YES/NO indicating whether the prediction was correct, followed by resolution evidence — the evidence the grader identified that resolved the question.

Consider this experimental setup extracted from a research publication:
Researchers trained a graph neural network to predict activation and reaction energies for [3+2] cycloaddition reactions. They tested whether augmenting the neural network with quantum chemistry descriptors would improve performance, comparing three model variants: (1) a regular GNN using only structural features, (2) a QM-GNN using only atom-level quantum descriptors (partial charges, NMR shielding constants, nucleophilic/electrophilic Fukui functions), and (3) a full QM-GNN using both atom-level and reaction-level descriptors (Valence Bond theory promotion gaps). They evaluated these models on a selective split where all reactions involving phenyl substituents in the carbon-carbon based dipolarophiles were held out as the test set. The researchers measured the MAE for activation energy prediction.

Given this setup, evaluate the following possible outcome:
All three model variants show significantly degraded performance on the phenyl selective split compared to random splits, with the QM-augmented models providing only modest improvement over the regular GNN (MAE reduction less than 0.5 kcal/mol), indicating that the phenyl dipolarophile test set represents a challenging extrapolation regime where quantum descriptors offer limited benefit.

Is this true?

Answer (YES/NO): NO